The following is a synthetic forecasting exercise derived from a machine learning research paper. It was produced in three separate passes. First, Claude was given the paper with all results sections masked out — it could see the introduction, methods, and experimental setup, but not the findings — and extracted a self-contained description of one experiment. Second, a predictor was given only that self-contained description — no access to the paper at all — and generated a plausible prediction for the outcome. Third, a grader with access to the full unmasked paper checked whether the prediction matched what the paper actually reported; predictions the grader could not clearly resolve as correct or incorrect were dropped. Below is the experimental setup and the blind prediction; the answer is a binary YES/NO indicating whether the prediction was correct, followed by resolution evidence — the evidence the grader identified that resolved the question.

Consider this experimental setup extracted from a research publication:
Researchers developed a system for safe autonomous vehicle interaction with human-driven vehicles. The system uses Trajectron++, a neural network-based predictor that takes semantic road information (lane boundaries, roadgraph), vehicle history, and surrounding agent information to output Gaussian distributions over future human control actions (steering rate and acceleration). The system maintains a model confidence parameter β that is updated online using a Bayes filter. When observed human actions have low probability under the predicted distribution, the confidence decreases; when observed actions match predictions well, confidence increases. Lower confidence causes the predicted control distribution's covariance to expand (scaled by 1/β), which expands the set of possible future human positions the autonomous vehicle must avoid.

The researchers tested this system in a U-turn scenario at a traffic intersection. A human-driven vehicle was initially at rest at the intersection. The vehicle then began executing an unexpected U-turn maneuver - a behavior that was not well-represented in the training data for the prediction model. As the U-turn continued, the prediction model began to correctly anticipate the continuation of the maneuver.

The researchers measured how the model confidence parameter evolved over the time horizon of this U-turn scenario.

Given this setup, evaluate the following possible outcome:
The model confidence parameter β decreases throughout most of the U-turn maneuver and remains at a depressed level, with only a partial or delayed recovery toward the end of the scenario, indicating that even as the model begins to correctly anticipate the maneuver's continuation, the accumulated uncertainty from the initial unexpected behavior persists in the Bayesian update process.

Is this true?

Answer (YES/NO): NO